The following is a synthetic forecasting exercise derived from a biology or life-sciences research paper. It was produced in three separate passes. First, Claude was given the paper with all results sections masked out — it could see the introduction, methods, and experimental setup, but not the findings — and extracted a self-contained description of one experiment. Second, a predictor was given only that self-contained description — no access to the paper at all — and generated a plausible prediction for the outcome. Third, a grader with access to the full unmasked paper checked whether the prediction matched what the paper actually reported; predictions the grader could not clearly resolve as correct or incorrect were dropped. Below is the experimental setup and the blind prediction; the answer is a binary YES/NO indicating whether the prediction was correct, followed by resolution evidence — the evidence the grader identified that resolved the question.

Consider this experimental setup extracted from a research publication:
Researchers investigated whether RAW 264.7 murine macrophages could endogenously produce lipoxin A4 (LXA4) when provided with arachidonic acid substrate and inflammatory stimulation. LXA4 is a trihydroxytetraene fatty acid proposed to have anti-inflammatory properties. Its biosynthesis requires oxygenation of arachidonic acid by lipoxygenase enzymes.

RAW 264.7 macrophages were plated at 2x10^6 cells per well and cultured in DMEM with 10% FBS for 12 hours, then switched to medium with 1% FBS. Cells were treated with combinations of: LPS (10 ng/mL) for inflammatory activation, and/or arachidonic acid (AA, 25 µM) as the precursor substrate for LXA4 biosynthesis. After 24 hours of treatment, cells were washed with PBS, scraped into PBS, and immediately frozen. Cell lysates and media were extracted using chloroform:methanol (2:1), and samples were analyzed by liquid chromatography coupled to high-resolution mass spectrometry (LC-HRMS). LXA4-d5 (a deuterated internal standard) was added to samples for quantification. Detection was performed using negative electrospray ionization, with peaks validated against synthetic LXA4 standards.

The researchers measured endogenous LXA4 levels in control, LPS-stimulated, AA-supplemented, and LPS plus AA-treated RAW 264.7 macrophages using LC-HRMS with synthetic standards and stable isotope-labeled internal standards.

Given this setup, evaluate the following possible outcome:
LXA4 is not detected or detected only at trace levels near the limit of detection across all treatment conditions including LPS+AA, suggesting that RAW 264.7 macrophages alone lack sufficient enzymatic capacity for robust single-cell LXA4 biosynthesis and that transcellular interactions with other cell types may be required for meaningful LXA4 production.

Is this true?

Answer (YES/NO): YES